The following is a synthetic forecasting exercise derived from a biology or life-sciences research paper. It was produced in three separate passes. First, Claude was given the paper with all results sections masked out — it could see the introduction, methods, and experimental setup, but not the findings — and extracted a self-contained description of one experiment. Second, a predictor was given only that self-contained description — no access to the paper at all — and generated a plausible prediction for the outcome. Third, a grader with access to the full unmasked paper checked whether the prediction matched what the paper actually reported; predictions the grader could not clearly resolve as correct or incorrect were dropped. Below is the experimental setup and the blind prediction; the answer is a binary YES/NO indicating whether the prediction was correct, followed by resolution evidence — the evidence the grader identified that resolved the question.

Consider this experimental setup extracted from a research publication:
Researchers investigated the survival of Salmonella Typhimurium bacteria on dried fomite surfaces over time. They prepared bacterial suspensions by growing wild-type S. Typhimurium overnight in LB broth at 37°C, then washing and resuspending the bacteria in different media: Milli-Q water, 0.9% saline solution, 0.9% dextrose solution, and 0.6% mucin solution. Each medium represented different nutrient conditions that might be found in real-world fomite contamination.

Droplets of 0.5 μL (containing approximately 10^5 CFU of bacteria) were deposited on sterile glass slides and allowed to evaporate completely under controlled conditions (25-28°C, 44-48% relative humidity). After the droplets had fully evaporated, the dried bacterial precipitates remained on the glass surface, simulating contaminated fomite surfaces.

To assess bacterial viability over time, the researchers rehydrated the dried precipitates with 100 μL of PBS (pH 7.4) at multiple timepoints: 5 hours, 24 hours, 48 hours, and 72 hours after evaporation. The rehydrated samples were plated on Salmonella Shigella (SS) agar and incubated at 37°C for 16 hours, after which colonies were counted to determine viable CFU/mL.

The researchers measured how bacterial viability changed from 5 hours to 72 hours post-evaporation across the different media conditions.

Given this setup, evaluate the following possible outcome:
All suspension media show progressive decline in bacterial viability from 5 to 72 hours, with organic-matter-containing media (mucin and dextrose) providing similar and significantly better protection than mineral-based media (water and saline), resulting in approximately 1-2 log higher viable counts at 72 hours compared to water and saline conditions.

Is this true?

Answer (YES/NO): NO